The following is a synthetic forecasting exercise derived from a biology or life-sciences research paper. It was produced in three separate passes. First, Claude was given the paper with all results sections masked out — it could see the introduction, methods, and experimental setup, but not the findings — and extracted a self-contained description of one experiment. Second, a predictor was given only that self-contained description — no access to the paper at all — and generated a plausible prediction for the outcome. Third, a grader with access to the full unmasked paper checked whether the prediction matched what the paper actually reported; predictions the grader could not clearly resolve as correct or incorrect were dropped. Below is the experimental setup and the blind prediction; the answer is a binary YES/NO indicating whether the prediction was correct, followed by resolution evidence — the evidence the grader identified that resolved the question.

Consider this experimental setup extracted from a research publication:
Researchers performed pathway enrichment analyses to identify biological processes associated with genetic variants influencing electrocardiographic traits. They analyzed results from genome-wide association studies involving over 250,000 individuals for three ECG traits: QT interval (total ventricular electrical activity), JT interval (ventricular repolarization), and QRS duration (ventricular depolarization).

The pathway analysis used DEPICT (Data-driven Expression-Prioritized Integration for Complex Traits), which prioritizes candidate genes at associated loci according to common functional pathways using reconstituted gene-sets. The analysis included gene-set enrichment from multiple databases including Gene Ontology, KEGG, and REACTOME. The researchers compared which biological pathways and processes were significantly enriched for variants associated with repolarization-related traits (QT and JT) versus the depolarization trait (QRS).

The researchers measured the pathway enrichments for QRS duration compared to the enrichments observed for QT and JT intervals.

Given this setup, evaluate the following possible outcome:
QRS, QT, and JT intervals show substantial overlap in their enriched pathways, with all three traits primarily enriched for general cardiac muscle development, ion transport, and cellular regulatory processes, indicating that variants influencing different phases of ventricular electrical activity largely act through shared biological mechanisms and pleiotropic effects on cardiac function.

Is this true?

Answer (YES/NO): NO